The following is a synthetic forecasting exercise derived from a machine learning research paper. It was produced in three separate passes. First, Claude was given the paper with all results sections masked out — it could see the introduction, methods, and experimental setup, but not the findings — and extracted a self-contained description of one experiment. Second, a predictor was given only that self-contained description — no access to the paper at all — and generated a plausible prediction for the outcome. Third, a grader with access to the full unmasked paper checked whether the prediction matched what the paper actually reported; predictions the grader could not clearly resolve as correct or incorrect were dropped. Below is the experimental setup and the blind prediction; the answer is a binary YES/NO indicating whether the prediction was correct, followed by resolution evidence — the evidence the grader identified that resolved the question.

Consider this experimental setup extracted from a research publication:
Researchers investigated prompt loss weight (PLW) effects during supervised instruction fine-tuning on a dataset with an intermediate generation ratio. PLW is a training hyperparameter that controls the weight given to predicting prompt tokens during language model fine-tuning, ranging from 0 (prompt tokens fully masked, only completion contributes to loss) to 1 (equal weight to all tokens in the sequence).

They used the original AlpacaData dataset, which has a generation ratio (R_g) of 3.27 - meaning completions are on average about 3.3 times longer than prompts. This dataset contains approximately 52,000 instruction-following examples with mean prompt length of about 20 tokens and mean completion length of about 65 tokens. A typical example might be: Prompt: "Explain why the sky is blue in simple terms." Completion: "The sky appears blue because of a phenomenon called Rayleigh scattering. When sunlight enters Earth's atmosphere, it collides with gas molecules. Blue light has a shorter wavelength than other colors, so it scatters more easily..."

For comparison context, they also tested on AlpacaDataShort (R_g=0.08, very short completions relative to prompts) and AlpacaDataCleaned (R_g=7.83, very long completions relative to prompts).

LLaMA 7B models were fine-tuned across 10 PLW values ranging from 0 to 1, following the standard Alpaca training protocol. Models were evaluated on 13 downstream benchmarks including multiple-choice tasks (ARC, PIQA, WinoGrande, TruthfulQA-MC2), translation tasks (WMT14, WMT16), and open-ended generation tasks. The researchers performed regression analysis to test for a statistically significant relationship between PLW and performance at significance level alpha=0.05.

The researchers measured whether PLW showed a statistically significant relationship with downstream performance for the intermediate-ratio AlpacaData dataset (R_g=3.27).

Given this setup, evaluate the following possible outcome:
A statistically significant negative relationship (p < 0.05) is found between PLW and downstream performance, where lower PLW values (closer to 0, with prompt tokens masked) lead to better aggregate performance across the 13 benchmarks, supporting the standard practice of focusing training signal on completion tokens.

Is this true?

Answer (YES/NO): NO